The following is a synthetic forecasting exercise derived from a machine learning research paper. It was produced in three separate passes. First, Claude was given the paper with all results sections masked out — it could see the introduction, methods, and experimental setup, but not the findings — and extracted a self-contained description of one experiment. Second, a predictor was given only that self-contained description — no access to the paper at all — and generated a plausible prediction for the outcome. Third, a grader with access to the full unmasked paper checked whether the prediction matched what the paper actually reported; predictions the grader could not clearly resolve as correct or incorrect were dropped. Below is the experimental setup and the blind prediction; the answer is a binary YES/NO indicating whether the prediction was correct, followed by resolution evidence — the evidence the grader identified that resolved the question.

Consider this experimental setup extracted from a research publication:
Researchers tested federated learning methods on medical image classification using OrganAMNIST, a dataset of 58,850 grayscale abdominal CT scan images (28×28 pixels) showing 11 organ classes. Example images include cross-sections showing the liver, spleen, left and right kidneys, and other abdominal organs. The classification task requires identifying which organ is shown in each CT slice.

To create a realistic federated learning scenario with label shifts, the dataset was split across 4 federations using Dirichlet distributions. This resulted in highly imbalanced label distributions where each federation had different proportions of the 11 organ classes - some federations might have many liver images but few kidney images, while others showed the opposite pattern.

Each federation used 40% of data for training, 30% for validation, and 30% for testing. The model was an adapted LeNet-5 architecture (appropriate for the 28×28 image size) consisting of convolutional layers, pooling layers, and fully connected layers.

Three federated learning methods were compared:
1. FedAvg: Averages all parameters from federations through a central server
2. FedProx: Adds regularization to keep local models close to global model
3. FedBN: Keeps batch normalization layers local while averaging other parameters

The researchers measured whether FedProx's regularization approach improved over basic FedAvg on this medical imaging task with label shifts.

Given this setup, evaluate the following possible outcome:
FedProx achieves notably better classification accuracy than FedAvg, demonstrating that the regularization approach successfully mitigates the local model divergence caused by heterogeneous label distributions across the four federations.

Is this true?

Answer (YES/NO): NO